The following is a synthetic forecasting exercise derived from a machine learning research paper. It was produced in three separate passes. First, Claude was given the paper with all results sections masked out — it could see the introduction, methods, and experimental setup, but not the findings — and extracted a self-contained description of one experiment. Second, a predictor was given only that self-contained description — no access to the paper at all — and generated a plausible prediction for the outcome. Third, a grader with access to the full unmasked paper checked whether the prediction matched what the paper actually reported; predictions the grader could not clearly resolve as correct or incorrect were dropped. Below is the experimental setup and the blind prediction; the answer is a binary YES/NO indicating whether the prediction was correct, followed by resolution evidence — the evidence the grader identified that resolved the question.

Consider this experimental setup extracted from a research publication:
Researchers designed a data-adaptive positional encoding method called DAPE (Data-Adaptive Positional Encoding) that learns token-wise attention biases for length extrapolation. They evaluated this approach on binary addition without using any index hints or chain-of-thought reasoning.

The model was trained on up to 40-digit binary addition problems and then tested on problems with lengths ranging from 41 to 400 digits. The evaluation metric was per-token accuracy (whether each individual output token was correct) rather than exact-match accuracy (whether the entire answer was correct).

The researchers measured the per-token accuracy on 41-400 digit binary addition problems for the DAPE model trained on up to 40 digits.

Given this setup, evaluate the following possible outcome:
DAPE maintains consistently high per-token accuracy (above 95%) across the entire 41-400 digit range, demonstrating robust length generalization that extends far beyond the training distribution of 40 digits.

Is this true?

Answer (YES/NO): NO